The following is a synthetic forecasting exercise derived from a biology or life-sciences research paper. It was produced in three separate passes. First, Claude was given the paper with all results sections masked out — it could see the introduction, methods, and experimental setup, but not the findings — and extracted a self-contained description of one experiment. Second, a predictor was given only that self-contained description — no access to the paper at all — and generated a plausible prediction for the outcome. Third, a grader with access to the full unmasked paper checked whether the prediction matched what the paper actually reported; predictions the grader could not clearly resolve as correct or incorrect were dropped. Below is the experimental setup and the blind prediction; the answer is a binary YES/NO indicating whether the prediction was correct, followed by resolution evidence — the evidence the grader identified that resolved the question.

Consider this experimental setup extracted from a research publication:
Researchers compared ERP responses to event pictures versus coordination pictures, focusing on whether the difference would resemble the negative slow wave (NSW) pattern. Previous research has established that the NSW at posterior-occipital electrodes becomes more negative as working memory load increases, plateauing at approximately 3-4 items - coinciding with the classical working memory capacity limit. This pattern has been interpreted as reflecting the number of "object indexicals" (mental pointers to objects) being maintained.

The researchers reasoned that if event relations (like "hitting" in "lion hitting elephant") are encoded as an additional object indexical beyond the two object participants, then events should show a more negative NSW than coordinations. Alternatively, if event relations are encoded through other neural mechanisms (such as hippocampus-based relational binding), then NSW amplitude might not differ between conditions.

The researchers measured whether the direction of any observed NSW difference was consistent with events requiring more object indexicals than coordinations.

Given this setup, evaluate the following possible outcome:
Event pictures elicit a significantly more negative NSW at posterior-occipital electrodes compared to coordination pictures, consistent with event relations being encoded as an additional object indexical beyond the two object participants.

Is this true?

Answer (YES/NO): YES